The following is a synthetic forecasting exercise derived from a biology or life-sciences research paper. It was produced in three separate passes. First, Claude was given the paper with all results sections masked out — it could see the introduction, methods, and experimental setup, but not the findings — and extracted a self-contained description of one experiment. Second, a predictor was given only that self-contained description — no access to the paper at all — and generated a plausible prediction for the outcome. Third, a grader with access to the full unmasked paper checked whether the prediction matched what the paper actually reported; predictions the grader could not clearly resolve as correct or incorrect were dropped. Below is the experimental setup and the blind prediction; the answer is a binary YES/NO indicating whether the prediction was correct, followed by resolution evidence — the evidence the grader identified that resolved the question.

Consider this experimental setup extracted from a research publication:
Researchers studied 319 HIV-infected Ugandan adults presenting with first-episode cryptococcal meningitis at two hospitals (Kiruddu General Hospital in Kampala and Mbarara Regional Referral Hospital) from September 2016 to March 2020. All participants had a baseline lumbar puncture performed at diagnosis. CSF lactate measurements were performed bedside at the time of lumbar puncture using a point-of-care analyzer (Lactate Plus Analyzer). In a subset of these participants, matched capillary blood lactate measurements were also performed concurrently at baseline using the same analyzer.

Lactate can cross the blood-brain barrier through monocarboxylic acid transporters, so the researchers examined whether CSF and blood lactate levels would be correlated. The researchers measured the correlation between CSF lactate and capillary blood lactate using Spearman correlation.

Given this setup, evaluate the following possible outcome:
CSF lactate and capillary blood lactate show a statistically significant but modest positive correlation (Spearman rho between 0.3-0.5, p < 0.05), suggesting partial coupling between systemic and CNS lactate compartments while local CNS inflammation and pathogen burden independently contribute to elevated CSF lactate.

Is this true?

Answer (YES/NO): NO